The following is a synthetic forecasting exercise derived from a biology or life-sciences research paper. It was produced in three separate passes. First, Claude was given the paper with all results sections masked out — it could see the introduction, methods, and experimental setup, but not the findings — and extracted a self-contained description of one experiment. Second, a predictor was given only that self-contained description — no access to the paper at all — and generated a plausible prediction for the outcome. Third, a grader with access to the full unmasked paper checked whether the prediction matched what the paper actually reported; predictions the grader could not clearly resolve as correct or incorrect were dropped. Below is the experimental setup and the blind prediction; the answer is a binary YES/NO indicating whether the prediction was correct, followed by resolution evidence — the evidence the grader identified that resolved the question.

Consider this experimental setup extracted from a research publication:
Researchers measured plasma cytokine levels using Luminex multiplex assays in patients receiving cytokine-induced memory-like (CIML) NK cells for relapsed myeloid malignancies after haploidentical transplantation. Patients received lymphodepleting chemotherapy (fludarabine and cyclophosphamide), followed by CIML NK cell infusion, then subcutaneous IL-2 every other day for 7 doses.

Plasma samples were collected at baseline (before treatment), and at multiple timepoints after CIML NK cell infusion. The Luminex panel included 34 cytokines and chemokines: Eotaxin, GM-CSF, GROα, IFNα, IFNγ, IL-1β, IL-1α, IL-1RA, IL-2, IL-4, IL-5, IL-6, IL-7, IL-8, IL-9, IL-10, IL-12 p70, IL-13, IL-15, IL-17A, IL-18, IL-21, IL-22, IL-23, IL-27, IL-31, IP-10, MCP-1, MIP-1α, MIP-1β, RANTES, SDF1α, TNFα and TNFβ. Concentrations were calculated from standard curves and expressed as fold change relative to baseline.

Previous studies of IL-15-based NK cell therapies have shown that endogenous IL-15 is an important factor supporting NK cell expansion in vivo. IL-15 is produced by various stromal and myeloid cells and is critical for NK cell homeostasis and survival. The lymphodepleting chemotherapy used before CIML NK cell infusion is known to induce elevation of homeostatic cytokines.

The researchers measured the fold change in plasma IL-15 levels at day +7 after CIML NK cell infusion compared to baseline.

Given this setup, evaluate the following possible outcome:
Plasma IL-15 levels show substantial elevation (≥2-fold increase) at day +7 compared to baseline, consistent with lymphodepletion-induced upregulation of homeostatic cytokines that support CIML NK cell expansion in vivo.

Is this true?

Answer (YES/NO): NO